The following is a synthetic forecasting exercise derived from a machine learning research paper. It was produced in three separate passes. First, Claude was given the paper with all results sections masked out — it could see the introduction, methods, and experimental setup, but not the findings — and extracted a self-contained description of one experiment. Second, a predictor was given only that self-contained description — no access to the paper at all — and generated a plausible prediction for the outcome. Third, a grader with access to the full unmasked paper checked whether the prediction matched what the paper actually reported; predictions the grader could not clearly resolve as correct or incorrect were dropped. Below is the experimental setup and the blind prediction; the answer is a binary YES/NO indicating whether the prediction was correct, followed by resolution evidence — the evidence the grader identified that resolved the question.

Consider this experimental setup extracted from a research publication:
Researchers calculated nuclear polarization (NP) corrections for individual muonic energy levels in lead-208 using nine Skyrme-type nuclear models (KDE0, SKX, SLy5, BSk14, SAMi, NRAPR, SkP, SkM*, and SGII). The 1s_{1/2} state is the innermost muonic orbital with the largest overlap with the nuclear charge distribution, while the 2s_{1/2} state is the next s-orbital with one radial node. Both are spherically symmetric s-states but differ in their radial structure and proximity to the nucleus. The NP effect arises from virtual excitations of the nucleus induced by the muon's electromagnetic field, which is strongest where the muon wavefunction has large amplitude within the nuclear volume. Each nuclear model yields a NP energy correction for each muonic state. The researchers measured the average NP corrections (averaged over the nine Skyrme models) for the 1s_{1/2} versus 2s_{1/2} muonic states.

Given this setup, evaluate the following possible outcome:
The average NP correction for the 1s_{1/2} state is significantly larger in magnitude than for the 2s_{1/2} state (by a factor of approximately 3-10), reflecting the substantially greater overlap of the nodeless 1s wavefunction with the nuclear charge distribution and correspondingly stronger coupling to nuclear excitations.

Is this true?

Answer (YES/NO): YES